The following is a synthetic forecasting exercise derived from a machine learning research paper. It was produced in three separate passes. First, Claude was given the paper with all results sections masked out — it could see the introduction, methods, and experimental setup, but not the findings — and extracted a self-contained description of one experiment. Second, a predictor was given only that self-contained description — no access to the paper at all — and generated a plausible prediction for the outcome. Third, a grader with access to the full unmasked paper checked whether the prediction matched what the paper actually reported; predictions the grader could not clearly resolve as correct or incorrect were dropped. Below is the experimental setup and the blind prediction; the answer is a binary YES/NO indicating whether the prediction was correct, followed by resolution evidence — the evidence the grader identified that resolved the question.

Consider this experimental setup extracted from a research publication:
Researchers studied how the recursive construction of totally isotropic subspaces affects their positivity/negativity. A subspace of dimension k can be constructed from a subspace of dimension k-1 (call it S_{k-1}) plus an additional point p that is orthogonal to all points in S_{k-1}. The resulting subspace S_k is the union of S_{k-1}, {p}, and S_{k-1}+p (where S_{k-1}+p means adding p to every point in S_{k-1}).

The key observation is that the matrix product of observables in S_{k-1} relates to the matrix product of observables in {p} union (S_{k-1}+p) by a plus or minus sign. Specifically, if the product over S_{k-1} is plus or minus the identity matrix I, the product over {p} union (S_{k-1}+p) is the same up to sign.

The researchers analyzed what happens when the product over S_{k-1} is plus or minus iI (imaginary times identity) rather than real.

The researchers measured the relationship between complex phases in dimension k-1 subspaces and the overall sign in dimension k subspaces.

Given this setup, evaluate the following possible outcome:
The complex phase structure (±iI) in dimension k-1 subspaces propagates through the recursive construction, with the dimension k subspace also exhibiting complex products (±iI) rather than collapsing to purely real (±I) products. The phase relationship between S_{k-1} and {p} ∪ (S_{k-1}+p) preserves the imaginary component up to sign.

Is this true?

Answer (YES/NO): NO